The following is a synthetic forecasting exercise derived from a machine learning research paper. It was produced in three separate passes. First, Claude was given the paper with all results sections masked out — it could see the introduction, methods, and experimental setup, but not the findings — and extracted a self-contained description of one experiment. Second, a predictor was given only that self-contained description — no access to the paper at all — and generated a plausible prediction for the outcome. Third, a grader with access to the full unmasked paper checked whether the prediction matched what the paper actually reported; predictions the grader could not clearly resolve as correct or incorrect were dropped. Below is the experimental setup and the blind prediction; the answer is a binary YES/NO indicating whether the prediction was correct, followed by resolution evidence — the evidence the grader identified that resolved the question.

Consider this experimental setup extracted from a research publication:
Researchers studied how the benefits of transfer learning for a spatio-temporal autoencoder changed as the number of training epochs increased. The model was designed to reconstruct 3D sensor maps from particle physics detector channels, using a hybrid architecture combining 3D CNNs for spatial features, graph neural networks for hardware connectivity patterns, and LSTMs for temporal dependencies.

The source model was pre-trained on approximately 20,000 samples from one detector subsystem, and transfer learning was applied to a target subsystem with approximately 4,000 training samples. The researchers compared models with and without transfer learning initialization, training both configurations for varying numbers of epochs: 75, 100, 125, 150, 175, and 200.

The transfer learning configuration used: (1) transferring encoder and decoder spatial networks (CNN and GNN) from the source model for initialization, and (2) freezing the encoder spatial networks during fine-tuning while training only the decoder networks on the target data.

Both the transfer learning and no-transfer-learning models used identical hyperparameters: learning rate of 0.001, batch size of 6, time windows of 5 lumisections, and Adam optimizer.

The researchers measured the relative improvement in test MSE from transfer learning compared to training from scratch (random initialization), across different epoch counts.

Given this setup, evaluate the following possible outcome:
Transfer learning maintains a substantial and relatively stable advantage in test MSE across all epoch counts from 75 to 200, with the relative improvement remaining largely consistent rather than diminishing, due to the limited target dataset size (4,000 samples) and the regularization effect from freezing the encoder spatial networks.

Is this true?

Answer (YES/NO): NO